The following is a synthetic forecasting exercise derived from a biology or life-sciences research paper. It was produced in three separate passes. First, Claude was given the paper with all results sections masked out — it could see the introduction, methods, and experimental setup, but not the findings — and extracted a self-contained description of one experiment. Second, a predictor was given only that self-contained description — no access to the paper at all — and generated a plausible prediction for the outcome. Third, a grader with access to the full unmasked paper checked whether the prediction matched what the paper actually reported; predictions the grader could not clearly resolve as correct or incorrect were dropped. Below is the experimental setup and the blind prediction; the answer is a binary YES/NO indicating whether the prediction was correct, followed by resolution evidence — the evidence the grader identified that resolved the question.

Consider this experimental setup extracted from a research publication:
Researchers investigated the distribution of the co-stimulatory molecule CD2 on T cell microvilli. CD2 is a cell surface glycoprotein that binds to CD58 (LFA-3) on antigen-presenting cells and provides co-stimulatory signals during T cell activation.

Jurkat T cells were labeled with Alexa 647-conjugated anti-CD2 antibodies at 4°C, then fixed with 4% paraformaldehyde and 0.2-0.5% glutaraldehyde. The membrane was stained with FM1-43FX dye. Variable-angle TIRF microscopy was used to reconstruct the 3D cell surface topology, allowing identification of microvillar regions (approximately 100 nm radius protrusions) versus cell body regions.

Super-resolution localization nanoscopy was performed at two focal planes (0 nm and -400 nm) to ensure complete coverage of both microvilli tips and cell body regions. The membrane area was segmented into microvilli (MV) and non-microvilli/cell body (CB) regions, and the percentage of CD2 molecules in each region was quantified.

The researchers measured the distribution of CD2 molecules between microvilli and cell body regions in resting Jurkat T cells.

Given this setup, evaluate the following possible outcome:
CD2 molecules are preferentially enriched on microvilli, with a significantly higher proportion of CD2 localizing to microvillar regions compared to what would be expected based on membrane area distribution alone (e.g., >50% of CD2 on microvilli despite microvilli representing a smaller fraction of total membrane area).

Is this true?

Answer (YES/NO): YES